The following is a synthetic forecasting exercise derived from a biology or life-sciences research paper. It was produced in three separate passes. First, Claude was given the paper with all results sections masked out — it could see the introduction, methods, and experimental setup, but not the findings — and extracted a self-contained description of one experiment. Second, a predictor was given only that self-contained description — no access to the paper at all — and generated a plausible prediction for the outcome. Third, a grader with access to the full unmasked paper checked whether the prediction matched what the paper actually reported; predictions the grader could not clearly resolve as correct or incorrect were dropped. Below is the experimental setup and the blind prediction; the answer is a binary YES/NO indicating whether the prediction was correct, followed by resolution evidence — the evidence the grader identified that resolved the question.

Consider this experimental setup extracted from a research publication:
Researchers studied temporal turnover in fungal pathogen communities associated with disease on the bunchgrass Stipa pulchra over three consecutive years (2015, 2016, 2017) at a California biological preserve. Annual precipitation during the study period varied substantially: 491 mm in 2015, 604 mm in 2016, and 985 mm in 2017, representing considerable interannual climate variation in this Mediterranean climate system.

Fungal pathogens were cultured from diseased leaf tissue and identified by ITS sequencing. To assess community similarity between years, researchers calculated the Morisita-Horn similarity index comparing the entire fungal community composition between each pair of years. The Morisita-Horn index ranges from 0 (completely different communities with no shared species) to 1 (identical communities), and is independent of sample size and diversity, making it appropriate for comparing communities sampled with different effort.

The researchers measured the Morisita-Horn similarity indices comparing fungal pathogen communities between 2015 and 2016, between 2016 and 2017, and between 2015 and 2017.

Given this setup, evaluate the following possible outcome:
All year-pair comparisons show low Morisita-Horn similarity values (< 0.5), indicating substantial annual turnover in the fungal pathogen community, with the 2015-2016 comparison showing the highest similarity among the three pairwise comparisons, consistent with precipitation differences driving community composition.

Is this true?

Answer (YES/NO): NO